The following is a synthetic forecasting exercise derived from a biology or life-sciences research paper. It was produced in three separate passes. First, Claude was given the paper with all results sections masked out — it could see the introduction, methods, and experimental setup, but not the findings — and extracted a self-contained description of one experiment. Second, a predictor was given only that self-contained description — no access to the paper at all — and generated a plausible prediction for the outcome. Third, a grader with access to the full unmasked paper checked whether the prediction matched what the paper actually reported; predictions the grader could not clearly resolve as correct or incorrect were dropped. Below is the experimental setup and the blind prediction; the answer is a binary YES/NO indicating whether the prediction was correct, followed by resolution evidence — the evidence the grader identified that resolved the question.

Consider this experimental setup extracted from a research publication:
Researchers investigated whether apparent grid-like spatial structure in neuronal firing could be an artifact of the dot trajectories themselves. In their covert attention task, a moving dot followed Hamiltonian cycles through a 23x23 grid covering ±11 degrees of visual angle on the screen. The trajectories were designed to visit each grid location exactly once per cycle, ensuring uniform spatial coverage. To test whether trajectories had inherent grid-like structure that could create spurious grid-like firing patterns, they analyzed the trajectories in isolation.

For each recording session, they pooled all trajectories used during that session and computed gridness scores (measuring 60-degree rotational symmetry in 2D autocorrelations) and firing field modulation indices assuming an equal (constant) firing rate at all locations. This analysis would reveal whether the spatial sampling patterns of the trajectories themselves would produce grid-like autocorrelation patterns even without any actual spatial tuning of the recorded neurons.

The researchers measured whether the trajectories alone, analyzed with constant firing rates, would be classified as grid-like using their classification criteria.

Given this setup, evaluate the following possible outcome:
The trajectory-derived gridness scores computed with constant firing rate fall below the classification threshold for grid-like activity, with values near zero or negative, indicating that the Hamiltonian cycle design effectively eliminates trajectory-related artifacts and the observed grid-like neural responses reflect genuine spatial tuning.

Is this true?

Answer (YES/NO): YES